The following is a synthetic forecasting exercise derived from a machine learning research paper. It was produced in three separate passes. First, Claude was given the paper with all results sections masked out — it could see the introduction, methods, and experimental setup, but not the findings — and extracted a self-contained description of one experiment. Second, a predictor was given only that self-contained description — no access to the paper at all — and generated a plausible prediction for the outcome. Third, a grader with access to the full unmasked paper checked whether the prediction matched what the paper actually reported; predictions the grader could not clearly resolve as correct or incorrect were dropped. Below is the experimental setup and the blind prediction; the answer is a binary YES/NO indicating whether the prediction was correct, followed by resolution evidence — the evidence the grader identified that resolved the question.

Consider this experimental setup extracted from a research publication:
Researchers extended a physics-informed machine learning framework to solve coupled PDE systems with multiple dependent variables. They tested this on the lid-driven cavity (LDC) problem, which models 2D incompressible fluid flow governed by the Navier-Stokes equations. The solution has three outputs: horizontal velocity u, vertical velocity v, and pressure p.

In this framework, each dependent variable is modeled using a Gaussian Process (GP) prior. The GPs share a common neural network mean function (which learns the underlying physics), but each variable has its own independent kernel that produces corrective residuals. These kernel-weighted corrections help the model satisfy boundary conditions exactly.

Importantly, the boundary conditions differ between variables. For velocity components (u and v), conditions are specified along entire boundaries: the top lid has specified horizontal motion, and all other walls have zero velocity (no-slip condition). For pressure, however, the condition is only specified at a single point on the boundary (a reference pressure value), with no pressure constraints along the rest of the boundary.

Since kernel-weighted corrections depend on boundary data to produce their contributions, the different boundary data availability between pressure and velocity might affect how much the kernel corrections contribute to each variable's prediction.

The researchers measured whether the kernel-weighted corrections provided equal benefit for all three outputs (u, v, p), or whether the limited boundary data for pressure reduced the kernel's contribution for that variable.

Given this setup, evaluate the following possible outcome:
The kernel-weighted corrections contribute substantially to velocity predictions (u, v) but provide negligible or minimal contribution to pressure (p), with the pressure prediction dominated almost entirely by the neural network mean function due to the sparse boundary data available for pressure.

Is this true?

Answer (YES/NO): YES